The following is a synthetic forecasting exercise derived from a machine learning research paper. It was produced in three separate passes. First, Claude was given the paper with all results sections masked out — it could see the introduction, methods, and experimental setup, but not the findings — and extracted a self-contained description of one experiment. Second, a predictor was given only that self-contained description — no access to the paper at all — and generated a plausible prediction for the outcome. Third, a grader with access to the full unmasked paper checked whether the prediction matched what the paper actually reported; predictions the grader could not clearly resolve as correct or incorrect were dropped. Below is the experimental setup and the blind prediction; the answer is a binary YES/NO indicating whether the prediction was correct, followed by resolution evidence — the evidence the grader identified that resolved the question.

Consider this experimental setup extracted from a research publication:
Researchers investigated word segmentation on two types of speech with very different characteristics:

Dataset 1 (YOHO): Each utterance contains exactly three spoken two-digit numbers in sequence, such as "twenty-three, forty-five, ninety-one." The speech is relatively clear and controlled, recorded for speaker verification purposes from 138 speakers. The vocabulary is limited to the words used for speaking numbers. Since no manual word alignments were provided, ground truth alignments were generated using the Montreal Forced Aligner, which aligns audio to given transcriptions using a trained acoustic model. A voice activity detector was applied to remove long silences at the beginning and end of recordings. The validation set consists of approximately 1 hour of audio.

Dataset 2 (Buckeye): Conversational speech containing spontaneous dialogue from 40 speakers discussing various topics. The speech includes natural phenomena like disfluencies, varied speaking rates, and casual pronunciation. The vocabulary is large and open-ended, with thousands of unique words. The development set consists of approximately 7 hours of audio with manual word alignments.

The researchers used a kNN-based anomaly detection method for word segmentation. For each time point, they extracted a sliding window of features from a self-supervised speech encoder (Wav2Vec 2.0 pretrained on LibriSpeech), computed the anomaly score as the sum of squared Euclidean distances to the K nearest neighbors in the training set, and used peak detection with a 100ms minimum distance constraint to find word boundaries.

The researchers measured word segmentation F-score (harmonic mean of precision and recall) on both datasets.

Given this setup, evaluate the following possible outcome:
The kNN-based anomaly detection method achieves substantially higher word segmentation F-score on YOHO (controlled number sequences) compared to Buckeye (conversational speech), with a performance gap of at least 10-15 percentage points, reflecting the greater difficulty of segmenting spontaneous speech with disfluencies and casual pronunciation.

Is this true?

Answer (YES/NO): YES